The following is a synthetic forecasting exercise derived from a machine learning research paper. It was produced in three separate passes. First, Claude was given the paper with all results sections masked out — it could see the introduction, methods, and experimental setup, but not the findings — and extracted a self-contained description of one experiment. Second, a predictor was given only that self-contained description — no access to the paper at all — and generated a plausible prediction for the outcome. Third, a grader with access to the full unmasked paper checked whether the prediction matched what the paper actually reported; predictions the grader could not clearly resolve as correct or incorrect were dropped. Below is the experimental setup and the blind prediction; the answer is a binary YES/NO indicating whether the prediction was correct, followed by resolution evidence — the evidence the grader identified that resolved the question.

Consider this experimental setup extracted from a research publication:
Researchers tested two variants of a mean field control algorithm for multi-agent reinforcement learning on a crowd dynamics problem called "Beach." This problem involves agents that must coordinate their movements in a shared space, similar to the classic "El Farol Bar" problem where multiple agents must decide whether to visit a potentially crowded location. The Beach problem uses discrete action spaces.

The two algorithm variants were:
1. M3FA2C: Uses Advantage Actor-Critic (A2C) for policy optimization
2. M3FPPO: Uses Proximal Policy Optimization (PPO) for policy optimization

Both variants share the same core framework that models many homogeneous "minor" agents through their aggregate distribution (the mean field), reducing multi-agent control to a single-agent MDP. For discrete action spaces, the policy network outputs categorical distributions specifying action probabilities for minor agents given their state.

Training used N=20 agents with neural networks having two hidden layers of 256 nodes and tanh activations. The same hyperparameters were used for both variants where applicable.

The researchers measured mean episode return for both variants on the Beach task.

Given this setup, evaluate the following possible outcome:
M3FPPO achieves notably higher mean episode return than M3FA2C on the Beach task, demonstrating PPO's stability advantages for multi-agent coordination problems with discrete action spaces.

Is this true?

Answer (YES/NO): YES